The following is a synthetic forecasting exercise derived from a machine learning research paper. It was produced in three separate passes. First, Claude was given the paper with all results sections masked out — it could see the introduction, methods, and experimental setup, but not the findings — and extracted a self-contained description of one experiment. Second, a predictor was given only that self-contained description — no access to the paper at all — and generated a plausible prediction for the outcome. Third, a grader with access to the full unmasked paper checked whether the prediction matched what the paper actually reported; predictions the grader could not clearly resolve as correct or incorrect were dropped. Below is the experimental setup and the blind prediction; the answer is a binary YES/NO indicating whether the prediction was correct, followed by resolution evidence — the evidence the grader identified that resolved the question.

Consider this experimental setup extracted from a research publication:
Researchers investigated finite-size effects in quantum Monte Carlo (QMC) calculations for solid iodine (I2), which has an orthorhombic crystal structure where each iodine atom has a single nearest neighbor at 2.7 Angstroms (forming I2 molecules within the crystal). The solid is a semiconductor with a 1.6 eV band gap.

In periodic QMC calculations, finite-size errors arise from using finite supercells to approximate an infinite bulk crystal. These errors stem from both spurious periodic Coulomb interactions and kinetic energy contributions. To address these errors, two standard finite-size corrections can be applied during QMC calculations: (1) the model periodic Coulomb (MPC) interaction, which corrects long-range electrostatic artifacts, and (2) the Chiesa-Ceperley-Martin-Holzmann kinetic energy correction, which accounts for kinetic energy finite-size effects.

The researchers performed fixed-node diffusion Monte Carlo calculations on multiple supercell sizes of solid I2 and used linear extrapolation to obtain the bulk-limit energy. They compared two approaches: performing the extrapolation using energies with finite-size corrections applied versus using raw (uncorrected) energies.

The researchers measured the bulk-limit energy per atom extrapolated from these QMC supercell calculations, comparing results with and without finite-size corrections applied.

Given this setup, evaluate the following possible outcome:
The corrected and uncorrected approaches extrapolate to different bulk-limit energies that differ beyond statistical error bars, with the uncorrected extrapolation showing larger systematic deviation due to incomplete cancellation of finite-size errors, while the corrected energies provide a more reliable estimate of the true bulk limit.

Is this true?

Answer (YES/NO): NO